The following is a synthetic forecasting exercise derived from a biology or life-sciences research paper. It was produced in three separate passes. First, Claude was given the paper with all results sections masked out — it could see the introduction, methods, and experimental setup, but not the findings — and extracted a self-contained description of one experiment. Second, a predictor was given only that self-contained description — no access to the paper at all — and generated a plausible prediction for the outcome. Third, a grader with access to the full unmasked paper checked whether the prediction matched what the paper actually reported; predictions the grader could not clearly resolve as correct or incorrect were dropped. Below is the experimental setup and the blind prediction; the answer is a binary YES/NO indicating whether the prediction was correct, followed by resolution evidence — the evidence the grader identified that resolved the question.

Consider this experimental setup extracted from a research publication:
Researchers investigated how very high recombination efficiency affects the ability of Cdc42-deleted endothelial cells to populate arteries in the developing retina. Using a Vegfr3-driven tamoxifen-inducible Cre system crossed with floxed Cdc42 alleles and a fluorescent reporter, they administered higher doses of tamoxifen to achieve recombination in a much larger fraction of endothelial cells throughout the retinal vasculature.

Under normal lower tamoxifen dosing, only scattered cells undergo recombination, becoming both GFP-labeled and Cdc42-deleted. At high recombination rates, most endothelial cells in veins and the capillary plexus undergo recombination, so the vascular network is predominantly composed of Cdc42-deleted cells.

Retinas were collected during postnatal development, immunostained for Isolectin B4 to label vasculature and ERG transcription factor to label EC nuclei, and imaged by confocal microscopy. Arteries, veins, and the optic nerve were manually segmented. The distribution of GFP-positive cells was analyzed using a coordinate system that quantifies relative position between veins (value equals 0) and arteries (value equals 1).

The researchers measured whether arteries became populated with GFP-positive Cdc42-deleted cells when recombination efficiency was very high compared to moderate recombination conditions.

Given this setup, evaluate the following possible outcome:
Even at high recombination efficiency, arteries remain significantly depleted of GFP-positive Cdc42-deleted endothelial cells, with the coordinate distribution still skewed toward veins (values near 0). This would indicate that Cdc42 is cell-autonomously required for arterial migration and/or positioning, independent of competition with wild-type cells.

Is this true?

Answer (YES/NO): YES